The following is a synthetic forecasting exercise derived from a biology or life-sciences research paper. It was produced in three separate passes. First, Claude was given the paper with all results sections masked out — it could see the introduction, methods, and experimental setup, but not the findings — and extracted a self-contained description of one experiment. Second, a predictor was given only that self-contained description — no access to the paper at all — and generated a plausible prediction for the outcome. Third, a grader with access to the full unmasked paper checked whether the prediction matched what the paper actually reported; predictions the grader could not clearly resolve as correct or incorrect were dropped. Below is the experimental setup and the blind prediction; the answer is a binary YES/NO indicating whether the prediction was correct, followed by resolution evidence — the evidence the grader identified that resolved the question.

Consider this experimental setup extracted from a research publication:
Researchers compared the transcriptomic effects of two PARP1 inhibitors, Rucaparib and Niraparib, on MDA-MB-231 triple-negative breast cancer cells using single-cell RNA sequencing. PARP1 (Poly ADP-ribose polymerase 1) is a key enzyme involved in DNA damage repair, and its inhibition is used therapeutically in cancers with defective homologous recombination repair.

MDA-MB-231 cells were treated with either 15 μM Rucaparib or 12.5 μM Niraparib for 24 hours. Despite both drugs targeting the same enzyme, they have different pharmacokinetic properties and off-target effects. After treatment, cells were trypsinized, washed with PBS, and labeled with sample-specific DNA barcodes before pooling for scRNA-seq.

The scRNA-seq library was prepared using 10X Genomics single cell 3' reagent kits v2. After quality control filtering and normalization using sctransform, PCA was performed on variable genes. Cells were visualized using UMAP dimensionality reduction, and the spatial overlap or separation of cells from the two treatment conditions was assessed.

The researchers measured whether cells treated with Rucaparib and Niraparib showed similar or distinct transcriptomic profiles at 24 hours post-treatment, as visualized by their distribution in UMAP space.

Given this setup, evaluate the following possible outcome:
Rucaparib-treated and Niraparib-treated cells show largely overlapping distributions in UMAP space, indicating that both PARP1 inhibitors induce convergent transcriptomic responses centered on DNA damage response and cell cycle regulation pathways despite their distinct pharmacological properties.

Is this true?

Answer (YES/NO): NO